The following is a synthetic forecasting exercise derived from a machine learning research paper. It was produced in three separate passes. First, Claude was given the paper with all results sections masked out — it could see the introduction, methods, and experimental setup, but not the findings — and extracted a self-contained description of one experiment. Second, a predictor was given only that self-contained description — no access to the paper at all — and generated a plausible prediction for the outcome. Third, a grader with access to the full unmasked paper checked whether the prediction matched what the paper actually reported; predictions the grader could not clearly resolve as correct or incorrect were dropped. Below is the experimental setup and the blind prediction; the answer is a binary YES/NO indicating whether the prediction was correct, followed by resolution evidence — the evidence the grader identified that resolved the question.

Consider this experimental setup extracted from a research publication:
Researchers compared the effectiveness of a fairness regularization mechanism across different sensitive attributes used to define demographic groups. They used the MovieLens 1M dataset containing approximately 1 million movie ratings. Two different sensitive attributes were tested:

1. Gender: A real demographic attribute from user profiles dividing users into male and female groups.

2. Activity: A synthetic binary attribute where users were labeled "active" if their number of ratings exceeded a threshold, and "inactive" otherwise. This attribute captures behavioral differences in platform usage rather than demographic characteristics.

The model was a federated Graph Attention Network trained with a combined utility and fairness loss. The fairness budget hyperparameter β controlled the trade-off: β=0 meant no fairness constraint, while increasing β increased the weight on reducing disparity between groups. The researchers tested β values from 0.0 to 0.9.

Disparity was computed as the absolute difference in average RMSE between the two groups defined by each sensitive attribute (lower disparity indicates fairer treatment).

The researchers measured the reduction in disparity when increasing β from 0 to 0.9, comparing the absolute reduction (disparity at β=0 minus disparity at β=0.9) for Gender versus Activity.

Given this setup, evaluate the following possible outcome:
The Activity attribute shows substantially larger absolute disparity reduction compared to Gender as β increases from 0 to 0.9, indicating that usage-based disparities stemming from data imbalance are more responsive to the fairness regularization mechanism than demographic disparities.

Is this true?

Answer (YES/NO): YES